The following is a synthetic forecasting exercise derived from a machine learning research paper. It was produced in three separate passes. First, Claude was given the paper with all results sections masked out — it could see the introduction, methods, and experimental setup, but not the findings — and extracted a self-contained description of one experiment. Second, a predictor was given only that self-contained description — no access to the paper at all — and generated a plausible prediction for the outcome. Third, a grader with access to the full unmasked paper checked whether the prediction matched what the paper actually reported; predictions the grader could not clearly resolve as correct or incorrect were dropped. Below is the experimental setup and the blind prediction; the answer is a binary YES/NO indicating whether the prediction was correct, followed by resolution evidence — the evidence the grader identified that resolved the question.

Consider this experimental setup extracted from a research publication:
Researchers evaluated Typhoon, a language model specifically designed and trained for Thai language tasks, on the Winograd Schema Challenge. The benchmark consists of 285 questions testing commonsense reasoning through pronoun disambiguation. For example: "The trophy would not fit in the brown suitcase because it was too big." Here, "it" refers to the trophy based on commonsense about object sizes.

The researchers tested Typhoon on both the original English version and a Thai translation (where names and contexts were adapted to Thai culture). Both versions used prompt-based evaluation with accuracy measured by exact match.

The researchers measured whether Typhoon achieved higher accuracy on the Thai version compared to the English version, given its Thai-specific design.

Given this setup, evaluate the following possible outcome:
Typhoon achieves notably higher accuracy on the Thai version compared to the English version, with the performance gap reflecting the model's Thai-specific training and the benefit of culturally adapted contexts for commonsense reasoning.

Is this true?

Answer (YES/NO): NO